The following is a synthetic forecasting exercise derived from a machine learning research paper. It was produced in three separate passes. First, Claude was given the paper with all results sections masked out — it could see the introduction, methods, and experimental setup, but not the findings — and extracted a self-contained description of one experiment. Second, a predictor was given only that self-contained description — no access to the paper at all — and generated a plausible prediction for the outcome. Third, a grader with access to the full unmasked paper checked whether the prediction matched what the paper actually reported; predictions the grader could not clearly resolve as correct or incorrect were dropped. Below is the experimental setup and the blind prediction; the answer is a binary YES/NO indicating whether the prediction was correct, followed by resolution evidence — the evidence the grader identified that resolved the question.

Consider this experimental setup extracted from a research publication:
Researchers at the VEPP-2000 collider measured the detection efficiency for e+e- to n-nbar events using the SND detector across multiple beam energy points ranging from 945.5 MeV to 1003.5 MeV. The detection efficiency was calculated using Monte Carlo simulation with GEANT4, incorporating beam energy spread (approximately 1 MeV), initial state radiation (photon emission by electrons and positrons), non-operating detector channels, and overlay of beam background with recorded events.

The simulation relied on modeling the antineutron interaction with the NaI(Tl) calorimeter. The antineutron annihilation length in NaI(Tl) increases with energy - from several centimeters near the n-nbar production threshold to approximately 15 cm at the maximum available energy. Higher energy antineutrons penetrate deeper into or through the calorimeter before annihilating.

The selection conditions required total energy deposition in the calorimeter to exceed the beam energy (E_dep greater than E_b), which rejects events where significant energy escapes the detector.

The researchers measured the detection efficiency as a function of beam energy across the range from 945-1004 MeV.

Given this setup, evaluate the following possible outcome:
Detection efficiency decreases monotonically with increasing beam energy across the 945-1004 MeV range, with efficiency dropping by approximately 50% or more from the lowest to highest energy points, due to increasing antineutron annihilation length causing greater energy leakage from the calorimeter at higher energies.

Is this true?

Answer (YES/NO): NO